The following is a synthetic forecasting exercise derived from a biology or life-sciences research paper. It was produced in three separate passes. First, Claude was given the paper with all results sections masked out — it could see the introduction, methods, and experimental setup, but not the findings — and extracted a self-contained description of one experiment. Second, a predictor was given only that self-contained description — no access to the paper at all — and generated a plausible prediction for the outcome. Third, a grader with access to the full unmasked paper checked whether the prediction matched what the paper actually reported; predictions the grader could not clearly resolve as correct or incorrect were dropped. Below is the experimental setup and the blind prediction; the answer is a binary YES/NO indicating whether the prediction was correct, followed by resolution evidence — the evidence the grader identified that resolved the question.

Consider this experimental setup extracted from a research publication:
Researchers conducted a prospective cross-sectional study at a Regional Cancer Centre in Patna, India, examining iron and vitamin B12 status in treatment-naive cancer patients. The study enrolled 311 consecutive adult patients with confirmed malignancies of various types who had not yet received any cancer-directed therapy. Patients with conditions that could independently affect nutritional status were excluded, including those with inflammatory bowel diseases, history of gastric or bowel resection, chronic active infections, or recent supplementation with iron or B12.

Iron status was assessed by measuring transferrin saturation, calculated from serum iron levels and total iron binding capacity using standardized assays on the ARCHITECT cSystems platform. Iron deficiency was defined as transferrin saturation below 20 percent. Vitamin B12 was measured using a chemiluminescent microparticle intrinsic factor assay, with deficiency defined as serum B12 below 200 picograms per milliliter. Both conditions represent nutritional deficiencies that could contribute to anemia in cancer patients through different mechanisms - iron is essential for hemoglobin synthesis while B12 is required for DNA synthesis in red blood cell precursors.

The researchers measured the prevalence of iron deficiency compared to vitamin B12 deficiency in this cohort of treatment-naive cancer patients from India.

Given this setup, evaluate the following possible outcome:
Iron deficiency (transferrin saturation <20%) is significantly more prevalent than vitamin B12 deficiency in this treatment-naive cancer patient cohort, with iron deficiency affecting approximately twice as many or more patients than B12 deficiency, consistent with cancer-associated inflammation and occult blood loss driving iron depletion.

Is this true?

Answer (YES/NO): NO